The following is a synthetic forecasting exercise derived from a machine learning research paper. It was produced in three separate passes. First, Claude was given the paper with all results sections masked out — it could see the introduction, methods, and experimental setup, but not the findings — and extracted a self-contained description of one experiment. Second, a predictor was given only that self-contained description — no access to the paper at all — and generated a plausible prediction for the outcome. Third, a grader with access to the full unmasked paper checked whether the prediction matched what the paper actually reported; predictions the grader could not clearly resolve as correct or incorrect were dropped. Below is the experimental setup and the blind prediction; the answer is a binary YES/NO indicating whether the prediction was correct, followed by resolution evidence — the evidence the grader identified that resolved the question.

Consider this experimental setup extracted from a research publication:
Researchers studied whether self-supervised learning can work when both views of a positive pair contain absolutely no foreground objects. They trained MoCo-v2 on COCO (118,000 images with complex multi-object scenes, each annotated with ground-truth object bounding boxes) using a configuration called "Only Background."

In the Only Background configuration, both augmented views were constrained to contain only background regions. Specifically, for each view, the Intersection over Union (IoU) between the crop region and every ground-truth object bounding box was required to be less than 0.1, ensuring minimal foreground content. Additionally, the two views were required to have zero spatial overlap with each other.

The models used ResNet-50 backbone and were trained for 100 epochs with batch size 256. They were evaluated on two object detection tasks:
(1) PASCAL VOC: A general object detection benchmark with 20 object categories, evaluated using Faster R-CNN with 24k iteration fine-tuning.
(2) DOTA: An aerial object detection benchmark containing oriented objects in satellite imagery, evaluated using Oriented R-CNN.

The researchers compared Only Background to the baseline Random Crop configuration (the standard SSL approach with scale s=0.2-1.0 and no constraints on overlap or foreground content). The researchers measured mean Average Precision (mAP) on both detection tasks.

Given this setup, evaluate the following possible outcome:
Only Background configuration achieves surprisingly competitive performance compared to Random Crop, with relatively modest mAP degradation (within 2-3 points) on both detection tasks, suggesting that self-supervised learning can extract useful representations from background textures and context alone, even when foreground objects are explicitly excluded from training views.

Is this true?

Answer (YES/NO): NO